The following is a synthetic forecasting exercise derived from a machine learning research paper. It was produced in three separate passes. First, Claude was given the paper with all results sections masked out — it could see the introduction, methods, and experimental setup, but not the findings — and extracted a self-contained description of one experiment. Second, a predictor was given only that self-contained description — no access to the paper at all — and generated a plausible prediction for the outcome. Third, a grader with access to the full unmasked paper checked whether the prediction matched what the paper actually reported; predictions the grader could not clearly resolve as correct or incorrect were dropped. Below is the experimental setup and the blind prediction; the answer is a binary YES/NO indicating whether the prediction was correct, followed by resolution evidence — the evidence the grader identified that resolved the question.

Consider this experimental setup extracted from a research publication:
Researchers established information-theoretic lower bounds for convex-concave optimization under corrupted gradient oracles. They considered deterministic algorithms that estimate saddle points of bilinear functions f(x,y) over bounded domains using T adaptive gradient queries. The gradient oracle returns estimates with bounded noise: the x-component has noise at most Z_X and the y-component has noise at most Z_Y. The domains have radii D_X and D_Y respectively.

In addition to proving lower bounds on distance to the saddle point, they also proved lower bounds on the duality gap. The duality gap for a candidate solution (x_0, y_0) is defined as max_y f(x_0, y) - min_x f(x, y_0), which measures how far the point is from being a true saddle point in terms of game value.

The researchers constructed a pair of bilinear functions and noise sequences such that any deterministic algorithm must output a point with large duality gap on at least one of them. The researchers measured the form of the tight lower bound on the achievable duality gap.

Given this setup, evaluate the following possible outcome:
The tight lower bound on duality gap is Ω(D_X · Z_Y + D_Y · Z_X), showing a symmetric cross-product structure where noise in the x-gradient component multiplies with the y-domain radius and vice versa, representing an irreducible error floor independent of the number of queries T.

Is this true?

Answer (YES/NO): NO